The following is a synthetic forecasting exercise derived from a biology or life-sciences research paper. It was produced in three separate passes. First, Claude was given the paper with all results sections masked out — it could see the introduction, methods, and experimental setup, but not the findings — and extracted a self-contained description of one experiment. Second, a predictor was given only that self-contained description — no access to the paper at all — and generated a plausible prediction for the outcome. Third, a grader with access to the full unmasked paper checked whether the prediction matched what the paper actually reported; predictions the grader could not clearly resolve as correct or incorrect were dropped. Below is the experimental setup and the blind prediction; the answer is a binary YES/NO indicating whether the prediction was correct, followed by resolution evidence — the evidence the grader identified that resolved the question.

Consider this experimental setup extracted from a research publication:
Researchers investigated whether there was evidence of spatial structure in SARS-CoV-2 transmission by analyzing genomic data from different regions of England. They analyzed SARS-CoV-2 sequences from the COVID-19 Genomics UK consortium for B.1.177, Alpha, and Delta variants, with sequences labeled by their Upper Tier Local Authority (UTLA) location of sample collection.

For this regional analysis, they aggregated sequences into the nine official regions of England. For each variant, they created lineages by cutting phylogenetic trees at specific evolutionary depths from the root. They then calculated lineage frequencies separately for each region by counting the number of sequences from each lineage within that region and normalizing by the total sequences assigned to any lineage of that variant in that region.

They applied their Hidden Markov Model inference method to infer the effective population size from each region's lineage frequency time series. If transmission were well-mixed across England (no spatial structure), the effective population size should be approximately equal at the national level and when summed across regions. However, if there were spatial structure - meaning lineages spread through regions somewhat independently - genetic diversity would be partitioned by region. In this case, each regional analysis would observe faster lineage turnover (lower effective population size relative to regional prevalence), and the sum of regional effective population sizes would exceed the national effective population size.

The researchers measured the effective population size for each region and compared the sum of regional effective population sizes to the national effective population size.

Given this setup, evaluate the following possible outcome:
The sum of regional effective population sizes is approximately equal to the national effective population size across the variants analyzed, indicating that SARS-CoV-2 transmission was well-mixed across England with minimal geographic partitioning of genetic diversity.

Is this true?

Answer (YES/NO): NO